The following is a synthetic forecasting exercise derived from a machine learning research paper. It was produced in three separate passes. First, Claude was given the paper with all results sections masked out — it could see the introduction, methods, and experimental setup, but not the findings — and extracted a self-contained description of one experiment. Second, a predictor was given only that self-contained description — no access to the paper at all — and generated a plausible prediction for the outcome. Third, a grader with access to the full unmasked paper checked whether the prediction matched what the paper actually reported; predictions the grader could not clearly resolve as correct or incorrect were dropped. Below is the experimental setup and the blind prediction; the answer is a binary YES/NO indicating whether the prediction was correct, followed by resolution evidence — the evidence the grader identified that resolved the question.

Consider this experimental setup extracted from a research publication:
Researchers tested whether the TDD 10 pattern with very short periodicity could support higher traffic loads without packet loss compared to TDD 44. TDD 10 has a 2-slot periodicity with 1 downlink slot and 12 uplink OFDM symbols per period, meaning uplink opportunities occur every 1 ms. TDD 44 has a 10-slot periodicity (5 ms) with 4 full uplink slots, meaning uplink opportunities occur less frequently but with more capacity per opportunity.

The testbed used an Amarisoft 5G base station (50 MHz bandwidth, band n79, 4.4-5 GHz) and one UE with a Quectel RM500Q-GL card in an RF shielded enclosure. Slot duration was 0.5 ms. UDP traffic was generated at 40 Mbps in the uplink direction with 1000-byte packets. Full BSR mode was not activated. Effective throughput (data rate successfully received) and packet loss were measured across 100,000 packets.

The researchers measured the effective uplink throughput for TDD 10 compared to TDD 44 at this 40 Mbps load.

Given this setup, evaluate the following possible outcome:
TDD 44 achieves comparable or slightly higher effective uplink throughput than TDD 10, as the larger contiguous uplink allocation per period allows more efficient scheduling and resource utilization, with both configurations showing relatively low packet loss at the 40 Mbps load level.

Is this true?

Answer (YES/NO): NO